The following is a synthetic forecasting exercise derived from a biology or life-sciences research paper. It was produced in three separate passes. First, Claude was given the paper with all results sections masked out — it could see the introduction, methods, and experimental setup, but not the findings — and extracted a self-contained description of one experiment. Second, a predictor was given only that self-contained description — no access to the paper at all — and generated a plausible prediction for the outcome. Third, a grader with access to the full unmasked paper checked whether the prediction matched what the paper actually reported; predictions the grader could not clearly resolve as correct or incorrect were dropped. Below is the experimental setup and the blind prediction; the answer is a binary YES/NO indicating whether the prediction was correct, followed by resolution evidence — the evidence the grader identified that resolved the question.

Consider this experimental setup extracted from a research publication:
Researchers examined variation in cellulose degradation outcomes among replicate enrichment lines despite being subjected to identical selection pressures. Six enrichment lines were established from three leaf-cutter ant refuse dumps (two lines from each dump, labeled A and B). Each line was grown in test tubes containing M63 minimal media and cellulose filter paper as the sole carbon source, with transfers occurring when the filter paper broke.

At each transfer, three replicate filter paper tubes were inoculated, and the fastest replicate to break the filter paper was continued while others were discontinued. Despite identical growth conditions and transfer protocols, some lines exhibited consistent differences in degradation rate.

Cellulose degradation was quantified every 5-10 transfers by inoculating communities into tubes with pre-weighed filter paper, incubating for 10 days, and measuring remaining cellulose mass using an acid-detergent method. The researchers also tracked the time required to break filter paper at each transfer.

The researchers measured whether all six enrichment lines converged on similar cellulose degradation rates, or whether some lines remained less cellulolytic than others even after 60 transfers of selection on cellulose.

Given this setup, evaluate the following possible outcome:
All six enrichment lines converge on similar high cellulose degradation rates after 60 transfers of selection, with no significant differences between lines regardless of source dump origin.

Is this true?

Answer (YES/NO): NO